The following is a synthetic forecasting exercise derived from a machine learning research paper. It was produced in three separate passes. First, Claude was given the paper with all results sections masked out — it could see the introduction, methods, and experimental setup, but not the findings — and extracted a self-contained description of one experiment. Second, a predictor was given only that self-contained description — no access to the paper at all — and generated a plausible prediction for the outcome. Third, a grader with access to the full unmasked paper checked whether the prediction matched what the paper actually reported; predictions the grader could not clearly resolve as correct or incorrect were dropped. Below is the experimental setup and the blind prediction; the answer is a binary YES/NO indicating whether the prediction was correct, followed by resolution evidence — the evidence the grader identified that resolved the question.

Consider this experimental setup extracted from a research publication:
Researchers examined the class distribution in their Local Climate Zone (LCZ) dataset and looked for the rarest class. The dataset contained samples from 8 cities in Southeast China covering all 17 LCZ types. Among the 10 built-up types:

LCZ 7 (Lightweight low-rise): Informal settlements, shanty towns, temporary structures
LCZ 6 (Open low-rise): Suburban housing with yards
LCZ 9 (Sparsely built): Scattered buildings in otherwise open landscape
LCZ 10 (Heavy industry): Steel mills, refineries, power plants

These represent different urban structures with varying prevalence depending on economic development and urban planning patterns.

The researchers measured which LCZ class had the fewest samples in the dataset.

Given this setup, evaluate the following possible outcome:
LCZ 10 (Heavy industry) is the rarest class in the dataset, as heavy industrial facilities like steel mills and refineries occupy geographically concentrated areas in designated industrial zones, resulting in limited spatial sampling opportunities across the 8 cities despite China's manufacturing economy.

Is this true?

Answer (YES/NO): NO